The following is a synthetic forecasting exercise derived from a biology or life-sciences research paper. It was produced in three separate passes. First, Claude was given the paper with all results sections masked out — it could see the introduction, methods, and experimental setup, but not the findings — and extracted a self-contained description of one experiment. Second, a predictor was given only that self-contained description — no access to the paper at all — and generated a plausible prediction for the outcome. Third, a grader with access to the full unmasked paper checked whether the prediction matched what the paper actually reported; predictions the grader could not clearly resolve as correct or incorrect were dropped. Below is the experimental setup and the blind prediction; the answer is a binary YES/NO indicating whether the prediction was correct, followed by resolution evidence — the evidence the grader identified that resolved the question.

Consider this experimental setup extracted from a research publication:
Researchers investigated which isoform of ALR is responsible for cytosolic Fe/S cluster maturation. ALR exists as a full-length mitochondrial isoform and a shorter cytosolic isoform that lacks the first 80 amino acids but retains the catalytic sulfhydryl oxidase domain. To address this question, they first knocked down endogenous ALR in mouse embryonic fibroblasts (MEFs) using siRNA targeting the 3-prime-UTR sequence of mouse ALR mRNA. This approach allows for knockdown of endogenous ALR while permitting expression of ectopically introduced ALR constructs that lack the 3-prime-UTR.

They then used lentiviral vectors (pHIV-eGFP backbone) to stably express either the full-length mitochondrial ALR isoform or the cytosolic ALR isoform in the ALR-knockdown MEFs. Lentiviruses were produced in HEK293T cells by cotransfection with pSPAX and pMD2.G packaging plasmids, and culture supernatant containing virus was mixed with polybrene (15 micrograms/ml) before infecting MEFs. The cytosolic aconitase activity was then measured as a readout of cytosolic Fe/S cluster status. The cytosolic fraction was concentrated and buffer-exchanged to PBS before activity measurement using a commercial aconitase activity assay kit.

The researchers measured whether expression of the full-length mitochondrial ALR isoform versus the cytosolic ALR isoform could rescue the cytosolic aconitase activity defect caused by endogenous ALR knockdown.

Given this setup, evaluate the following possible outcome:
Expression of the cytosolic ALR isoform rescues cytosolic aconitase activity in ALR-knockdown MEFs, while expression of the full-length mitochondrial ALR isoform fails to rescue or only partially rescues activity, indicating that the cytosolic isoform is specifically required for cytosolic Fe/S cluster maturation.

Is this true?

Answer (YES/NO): NO